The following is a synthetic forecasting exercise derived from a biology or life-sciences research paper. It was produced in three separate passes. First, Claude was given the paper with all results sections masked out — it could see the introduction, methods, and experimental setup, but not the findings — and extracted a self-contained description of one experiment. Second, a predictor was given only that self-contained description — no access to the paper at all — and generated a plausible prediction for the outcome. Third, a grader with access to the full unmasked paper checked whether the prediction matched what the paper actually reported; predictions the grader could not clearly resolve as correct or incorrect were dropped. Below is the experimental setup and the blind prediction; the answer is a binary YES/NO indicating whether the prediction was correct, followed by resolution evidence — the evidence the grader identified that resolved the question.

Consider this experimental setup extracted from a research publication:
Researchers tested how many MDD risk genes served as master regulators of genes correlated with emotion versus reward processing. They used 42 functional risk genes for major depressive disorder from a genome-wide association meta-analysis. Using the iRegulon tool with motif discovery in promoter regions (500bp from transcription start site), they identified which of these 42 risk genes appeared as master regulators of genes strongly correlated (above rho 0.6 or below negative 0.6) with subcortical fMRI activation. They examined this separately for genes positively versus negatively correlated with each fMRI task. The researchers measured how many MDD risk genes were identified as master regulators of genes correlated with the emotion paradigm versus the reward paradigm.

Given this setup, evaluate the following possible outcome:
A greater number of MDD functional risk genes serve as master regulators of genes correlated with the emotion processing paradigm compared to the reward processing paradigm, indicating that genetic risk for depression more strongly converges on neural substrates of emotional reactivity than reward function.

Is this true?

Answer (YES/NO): YES